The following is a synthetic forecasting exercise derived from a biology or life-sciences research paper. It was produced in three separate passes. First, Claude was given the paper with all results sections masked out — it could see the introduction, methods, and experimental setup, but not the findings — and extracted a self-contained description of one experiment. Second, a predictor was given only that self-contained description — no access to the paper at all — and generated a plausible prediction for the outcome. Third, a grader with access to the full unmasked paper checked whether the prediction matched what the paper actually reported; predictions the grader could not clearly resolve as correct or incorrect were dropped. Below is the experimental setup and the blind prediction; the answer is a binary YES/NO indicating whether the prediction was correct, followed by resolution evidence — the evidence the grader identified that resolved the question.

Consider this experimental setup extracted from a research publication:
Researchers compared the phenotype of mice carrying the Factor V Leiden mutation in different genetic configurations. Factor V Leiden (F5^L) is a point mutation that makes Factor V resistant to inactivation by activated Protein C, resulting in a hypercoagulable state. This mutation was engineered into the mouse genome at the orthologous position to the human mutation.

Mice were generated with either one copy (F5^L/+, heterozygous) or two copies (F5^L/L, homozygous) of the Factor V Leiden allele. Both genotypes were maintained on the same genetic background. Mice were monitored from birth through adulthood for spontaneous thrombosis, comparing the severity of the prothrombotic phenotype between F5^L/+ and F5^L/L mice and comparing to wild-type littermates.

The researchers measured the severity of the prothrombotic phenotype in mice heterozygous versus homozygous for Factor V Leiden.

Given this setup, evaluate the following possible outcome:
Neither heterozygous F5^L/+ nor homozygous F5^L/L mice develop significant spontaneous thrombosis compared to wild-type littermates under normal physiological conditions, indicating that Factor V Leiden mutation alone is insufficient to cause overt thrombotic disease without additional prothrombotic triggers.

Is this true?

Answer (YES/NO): YES